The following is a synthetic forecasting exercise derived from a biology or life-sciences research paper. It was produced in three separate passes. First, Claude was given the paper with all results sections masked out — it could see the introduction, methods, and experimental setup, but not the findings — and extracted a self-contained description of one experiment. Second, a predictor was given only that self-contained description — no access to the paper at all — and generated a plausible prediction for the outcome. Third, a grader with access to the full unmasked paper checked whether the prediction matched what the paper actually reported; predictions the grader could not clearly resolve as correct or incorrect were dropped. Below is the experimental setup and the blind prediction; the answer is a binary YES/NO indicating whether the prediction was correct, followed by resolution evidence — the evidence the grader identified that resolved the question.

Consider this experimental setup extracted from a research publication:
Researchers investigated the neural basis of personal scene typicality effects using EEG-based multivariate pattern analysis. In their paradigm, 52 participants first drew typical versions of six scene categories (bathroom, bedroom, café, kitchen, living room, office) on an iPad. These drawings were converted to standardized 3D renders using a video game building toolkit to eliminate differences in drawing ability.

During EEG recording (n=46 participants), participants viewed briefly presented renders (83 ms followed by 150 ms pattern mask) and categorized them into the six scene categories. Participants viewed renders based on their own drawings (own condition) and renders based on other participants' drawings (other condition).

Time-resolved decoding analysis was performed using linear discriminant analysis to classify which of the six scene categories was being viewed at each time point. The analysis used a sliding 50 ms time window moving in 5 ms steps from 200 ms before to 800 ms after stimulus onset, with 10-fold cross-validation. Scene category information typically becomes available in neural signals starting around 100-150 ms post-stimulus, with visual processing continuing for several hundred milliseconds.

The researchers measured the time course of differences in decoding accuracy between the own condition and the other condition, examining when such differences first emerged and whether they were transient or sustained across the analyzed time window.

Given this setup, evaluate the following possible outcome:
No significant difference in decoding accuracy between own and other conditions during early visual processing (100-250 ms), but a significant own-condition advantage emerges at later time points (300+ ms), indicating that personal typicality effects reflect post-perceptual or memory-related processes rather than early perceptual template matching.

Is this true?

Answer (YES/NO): NO